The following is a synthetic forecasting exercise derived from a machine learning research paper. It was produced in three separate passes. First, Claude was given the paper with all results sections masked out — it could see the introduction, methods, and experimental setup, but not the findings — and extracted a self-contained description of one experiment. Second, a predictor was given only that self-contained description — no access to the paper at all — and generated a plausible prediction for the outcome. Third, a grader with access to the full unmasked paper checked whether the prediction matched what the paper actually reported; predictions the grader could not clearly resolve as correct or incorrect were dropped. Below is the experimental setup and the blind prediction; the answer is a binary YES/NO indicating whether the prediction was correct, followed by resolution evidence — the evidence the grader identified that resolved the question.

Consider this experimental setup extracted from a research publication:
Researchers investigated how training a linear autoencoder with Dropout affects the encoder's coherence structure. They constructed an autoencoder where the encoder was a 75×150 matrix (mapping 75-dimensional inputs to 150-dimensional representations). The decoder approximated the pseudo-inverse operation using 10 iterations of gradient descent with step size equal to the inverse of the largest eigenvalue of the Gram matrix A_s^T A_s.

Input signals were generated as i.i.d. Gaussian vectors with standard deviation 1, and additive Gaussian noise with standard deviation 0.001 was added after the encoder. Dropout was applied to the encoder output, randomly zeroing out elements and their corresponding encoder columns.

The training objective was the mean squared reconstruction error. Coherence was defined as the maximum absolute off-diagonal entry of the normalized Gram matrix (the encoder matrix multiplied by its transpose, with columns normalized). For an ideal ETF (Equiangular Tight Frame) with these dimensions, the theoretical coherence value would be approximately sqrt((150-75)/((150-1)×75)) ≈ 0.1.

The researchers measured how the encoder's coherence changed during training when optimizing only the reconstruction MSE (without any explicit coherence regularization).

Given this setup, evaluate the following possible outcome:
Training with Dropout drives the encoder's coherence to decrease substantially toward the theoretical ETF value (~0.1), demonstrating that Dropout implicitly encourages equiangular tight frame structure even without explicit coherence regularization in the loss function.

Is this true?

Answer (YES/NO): NO